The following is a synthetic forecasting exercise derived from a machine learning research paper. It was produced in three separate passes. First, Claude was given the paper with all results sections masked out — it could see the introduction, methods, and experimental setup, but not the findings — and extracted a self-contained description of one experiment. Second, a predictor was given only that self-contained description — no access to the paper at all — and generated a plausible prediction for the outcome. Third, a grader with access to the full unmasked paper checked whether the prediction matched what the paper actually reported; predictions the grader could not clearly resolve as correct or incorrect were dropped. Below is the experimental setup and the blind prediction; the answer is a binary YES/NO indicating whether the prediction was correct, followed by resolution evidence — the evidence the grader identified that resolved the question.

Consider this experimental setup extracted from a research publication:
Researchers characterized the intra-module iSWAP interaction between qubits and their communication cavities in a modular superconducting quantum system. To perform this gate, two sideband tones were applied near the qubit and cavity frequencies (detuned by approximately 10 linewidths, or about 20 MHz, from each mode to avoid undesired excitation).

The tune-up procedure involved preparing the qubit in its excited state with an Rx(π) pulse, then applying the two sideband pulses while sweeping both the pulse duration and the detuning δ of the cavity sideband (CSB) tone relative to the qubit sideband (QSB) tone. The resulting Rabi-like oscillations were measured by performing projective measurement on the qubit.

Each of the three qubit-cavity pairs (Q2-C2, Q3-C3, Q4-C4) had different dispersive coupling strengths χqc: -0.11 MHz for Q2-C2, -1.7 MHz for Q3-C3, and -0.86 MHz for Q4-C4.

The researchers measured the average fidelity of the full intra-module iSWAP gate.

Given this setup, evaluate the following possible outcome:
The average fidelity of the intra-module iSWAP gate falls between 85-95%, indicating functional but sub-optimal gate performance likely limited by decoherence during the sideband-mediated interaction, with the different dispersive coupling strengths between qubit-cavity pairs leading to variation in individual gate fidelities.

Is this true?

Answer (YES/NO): YES